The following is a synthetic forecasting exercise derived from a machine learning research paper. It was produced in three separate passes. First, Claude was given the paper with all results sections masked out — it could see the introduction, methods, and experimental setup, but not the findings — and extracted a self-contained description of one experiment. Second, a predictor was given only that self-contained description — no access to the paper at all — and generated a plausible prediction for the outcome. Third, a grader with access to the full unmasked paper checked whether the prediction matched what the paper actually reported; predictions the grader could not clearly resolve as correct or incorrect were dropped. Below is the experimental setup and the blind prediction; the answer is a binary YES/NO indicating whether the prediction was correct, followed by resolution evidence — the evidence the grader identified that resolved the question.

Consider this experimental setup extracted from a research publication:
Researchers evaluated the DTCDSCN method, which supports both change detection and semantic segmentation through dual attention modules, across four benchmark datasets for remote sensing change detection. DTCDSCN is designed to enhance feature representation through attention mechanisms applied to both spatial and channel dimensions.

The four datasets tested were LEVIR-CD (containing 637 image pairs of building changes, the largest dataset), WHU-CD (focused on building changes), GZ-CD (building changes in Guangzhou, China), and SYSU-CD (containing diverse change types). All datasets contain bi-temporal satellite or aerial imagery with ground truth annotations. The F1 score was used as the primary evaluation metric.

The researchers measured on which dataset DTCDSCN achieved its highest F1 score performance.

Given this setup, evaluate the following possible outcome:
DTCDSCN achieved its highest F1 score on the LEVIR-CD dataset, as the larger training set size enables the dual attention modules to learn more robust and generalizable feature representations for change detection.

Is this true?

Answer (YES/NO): NO